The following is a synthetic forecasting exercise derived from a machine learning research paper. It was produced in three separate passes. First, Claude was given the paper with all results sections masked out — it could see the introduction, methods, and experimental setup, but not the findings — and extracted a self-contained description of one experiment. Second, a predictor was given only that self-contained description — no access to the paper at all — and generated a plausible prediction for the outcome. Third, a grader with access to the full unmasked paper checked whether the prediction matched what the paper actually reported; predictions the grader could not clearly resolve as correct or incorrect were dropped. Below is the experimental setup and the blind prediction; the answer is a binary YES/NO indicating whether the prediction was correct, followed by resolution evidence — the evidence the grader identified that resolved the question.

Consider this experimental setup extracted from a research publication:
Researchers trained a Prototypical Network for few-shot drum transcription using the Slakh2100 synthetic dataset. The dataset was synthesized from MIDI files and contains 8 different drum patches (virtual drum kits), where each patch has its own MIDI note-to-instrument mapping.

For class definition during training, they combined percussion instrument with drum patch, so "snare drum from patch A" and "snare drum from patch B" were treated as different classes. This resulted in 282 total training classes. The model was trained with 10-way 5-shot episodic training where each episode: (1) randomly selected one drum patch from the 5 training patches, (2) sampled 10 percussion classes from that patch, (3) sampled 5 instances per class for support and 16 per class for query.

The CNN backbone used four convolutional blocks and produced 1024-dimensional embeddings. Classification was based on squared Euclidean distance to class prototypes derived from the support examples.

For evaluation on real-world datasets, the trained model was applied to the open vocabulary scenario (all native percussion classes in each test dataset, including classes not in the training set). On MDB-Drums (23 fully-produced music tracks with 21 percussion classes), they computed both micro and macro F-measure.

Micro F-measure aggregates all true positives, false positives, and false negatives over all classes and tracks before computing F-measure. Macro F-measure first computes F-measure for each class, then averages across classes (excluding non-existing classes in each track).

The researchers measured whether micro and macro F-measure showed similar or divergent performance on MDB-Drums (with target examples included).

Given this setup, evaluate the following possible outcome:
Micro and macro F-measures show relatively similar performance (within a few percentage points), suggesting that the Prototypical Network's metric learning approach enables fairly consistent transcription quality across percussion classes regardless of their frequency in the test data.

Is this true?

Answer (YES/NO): YES